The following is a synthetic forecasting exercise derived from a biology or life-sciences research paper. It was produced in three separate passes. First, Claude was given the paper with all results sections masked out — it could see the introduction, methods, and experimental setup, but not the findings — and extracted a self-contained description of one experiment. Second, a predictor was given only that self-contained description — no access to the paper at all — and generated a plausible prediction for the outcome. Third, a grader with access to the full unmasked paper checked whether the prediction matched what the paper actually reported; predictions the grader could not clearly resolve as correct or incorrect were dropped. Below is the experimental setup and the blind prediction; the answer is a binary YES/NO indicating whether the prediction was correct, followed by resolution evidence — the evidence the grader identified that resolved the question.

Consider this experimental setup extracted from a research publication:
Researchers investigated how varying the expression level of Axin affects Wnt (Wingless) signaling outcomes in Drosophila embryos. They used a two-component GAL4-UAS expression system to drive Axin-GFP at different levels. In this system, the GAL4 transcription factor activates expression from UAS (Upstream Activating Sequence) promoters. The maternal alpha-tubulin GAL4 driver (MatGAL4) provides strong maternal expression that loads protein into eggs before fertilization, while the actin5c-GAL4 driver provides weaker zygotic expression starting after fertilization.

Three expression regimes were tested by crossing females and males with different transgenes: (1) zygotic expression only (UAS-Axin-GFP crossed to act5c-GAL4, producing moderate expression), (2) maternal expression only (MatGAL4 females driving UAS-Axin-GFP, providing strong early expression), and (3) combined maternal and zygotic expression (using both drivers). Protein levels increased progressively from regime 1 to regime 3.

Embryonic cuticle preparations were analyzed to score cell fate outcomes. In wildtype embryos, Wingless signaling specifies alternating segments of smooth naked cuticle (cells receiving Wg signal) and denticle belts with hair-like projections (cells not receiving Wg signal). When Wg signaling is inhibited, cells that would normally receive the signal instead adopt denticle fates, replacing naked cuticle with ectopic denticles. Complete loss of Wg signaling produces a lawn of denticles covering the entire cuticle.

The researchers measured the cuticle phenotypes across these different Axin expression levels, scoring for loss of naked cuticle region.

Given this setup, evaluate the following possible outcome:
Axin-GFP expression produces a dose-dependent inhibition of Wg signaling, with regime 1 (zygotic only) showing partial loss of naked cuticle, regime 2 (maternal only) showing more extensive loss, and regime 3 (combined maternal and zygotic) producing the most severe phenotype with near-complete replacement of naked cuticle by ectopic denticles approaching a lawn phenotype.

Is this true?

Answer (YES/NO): NO